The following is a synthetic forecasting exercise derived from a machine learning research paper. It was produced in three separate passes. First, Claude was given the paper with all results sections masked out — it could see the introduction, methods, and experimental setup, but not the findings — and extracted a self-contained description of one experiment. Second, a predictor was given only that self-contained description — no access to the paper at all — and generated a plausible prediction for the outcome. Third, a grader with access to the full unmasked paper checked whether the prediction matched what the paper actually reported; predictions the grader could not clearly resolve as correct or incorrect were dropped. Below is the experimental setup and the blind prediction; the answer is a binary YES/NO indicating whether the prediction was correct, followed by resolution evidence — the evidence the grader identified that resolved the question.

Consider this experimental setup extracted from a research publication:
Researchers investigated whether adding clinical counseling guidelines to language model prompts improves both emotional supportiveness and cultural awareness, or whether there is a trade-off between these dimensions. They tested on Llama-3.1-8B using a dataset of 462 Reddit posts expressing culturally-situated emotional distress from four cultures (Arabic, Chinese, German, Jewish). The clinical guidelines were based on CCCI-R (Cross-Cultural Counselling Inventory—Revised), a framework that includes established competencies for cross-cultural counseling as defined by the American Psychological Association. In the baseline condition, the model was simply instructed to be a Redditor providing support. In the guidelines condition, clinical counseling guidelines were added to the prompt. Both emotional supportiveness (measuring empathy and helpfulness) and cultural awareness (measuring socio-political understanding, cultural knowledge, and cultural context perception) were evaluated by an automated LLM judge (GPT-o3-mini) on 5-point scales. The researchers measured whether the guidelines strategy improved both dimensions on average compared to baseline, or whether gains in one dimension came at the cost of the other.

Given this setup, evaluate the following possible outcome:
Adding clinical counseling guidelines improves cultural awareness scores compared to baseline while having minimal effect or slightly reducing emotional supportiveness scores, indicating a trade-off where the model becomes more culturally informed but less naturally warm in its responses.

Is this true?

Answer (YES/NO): NO